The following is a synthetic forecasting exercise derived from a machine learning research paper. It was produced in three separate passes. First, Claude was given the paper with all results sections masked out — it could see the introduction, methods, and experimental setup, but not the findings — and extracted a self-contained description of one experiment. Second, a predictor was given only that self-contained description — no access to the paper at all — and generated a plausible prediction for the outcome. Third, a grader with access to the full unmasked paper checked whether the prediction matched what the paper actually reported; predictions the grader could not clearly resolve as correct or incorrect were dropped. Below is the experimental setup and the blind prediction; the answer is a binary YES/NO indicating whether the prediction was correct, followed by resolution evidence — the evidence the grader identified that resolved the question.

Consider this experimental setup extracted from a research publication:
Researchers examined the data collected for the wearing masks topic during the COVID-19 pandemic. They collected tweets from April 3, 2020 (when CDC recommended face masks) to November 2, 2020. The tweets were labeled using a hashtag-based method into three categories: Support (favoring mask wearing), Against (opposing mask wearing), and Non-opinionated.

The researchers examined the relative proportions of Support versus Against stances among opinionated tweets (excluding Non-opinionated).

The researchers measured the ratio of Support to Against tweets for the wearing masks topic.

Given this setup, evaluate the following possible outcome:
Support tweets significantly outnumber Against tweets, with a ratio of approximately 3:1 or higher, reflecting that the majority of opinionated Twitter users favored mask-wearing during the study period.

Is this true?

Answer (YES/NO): YES